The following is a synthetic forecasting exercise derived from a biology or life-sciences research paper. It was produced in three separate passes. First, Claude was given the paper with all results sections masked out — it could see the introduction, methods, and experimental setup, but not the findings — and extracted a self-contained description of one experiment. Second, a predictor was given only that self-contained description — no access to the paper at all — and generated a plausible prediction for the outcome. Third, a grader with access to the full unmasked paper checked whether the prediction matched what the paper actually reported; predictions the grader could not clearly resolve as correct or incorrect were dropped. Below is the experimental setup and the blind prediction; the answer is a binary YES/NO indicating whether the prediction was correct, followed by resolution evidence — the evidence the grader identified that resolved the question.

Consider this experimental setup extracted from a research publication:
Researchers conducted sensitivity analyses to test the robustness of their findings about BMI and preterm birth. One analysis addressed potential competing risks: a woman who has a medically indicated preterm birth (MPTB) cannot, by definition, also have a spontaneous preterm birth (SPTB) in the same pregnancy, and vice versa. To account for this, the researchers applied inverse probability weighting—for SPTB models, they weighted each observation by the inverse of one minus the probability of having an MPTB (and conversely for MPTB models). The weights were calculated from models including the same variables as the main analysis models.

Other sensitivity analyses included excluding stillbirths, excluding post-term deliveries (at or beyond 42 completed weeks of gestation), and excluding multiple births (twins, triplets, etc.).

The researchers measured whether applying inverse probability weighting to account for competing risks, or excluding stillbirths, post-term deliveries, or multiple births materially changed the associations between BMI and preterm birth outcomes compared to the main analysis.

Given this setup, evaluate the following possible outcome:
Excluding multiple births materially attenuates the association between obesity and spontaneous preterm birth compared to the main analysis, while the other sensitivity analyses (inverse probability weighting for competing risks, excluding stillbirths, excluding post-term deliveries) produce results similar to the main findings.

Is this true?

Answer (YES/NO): NO